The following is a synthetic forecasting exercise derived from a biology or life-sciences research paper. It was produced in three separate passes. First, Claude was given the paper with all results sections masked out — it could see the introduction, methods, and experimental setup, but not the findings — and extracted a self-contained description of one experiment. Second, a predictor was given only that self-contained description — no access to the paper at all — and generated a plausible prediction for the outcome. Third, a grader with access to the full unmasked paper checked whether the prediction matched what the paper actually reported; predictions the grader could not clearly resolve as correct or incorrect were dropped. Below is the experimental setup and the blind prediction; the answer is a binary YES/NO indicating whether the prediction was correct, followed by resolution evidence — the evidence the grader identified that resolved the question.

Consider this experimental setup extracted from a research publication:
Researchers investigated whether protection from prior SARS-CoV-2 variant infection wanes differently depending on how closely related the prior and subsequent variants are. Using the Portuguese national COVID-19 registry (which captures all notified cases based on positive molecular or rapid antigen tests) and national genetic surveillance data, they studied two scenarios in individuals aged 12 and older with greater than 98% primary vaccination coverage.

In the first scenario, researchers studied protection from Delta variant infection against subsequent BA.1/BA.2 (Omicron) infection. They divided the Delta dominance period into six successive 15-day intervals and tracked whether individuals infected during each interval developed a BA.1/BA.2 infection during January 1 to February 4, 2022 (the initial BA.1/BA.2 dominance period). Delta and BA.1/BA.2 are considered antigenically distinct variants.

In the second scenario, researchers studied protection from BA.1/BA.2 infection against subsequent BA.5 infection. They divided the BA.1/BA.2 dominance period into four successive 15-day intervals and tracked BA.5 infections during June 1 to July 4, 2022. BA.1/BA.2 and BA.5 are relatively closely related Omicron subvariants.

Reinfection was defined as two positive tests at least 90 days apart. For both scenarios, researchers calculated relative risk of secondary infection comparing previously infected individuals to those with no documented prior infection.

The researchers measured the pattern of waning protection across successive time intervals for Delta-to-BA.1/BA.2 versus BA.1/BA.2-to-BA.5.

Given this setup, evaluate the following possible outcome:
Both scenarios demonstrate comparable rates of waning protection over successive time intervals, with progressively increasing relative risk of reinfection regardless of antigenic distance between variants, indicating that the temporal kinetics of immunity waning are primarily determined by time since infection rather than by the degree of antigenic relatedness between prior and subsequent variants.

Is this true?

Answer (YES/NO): YES